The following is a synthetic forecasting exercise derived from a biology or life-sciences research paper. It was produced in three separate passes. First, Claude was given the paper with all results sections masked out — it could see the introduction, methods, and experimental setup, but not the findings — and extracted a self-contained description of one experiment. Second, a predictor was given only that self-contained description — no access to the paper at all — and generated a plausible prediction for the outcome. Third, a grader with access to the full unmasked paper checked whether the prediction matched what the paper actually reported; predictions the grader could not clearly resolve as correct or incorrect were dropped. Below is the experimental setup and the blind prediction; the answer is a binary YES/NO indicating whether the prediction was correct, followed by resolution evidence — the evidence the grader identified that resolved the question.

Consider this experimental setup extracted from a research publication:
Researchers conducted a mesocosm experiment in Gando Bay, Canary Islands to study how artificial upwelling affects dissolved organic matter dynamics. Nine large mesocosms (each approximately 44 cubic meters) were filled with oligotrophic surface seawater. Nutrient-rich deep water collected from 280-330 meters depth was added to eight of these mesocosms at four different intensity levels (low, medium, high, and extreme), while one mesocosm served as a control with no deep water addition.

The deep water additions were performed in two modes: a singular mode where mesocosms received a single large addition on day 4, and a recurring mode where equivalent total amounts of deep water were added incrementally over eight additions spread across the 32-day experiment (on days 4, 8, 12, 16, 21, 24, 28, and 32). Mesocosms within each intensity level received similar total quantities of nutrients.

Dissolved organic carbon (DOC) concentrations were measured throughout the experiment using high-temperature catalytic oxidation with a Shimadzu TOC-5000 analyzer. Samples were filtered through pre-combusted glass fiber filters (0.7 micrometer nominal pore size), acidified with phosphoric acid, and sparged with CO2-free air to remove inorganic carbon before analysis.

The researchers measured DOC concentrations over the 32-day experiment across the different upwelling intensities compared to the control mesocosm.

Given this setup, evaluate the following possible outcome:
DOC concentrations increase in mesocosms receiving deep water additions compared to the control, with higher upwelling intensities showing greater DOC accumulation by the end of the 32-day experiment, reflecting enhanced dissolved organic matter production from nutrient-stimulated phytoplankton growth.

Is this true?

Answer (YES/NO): YES